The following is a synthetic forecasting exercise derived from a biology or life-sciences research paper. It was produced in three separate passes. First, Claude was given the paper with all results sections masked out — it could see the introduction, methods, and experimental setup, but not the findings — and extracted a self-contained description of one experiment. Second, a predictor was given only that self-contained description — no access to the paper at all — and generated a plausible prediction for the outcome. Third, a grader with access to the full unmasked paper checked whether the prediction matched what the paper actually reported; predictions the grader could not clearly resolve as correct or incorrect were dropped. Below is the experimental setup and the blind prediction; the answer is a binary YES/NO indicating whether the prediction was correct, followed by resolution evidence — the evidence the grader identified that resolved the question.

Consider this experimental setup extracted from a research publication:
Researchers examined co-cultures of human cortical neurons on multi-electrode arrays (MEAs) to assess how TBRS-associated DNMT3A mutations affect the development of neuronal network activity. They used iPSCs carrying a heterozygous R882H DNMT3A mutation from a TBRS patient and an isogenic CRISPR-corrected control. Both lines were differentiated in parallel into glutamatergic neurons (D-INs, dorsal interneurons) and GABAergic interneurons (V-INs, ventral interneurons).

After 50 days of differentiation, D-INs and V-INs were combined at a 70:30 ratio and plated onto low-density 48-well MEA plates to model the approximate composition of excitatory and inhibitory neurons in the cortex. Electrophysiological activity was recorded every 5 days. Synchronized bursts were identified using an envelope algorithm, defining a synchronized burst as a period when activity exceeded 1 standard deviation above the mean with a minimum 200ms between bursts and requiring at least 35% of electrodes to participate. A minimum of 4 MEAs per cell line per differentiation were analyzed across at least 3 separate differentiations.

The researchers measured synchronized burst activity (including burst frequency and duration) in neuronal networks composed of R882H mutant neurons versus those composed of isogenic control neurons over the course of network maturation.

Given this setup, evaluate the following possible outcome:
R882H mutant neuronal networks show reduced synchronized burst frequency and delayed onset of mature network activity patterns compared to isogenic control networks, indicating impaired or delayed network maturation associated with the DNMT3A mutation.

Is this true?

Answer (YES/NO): NO